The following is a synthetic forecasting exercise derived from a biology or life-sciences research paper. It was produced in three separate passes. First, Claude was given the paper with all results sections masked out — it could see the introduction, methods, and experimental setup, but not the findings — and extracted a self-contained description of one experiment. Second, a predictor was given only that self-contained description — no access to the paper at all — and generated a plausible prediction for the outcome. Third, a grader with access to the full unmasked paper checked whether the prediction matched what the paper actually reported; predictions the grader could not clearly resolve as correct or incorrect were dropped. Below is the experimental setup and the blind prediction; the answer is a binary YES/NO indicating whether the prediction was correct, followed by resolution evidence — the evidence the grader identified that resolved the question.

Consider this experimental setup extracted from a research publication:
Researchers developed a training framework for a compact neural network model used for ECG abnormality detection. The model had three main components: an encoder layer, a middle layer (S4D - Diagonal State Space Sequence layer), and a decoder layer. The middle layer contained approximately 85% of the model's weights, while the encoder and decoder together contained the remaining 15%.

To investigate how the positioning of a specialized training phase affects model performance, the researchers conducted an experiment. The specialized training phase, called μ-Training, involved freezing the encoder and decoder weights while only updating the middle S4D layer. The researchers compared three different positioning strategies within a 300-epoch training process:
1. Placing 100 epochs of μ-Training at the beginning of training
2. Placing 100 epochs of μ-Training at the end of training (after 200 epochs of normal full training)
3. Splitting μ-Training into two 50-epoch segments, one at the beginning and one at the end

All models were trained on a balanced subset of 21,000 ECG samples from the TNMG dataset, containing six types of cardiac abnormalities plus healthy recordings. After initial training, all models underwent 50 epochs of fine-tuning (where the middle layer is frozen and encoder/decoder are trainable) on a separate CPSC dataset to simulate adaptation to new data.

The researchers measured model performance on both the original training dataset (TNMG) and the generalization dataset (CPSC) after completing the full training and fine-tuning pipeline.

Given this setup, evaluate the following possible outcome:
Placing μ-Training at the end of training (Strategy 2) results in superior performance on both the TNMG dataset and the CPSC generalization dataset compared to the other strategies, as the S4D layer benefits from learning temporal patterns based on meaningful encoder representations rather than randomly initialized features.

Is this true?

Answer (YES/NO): NO